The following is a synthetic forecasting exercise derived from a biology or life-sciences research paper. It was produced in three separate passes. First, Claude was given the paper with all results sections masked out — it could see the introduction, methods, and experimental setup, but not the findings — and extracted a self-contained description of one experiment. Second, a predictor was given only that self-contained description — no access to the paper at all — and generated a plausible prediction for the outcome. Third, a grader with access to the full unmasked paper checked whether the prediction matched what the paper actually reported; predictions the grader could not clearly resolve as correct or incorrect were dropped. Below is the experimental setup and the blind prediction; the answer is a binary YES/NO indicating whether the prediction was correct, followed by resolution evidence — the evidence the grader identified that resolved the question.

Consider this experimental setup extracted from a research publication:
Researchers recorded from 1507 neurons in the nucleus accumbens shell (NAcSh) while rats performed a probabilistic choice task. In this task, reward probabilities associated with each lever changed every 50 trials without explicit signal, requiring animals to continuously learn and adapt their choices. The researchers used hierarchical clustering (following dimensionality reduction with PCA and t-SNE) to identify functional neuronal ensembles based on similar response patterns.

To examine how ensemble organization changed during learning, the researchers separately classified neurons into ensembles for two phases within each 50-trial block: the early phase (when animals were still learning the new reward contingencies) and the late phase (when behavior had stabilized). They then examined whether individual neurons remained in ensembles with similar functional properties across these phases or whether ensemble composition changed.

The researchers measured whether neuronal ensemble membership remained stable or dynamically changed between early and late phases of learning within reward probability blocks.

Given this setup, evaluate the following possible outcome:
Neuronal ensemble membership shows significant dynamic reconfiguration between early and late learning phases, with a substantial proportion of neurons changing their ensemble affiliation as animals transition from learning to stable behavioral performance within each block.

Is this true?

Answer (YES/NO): YES